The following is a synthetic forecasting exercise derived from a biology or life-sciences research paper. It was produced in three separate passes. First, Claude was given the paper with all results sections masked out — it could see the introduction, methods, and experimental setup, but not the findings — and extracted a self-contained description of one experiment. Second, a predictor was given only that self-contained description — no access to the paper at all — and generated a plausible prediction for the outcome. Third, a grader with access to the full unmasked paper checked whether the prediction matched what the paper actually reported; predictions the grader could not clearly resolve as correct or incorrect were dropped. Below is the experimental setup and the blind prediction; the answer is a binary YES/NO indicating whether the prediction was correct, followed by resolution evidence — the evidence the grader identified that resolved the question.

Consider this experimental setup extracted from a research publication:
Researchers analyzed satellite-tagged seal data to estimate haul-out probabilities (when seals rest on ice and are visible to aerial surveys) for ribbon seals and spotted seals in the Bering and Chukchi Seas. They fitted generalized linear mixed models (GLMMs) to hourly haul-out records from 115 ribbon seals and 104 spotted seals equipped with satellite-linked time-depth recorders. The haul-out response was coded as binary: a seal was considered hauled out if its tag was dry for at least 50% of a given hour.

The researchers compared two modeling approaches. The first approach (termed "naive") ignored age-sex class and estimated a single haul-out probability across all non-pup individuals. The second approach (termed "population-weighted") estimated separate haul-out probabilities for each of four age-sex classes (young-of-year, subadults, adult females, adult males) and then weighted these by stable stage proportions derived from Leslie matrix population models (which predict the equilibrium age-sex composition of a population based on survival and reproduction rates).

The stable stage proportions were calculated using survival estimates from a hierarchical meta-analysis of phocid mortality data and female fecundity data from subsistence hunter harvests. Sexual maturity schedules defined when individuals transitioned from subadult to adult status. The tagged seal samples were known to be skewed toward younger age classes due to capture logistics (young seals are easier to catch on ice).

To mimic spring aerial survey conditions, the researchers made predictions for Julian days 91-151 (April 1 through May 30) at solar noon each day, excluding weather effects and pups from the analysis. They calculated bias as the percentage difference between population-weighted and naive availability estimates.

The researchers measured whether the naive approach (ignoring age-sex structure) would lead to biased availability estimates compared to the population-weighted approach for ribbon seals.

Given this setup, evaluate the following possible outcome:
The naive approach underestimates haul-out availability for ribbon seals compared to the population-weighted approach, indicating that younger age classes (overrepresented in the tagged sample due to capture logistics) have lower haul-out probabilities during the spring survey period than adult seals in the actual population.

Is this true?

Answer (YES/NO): NO